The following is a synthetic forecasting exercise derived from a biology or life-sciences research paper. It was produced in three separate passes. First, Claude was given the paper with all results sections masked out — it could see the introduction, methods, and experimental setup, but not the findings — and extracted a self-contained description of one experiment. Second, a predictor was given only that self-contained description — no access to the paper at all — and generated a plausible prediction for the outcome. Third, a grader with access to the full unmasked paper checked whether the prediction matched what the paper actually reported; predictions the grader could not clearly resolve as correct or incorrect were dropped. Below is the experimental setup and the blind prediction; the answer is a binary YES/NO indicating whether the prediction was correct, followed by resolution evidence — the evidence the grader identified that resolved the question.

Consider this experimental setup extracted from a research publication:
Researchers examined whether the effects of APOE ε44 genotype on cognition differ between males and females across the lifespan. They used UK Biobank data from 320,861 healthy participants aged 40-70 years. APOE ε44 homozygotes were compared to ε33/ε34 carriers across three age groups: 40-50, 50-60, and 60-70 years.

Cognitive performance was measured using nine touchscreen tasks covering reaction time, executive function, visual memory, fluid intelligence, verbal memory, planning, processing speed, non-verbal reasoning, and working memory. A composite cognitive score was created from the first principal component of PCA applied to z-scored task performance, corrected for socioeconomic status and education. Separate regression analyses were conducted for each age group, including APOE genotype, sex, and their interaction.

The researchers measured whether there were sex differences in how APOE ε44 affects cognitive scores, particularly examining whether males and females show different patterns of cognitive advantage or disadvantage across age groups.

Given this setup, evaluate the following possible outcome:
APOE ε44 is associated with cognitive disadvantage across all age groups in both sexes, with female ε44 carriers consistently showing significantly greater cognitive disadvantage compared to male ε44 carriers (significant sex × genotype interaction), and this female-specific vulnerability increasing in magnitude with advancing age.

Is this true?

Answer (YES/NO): NO